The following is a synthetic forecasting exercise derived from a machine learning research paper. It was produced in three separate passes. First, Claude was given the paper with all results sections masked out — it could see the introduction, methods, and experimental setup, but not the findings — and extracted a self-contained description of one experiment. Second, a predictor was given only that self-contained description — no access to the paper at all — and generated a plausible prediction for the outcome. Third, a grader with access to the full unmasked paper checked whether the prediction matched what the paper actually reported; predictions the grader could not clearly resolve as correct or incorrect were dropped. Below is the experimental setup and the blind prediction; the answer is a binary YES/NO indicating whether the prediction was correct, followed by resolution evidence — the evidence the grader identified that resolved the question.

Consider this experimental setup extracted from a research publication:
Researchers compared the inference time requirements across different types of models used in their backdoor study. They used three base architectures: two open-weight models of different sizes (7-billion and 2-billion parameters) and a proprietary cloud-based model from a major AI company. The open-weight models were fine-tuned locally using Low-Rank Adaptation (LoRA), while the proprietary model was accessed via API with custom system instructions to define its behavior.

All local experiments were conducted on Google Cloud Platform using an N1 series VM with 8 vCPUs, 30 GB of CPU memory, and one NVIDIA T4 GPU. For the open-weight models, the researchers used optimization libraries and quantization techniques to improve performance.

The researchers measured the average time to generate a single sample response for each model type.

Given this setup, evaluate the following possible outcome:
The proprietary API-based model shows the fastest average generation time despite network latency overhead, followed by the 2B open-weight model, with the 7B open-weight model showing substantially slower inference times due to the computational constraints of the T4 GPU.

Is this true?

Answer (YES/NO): NO